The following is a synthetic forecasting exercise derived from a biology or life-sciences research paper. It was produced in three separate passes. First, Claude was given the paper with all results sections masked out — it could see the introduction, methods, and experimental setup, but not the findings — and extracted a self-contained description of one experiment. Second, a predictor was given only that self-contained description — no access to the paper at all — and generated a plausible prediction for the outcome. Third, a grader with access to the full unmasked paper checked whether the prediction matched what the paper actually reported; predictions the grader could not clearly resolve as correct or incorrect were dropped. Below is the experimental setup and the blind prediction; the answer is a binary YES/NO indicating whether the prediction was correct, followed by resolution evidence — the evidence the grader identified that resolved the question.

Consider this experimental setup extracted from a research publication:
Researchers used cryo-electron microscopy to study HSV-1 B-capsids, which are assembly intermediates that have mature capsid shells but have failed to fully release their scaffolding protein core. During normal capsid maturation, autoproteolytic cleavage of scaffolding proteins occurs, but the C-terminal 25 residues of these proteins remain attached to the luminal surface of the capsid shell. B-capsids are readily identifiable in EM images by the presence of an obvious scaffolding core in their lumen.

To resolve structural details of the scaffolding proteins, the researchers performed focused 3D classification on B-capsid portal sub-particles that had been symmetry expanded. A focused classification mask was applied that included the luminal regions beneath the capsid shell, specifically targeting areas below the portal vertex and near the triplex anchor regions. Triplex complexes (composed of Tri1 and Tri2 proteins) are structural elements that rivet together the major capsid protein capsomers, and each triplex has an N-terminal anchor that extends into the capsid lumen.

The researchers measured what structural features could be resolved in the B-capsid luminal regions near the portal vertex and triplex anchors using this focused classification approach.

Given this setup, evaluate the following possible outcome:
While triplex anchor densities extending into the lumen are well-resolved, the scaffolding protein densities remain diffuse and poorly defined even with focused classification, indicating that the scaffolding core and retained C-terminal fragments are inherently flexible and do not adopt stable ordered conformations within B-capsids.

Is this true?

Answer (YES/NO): NO